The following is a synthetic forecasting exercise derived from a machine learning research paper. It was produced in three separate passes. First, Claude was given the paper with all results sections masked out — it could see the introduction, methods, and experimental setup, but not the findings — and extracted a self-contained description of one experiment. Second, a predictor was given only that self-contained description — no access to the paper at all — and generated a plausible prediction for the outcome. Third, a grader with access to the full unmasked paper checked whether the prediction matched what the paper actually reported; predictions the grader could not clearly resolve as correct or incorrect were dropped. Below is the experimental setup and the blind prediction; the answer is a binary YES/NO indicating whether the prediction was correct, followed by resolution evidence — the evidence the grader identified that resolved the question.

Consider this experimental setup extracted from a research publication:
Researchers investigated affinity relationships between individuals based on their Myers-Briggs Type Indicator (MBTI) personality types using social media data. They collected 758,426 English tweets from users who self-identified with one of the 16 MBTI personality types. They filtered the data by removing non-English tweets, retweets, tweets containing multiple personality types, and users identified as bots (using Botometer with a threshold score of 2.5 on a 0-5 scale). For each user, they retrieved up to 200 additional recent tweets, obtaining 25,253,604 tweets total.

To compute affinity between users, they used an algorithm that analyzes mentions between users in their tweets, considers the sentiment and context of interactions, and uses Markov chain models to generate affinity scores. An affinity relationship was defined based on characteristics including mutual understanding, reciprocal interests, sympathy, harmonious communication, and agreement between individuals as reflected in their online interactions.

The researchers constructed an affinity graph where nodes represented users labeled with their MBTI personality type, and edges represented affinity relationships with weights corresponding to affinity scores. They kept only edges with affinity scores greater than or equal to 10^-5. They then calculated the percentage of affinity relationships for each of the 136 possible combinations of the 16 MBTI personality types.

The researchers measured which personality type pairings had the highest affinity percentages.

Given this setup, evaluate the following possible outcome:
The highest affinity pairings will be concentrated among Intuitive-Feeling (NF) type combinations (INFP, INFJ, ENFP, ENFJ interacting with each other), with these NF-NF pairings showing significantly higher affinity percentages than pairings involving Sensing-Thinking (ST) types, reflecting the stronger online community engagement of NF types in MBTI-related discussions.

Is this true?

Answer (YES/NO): NO